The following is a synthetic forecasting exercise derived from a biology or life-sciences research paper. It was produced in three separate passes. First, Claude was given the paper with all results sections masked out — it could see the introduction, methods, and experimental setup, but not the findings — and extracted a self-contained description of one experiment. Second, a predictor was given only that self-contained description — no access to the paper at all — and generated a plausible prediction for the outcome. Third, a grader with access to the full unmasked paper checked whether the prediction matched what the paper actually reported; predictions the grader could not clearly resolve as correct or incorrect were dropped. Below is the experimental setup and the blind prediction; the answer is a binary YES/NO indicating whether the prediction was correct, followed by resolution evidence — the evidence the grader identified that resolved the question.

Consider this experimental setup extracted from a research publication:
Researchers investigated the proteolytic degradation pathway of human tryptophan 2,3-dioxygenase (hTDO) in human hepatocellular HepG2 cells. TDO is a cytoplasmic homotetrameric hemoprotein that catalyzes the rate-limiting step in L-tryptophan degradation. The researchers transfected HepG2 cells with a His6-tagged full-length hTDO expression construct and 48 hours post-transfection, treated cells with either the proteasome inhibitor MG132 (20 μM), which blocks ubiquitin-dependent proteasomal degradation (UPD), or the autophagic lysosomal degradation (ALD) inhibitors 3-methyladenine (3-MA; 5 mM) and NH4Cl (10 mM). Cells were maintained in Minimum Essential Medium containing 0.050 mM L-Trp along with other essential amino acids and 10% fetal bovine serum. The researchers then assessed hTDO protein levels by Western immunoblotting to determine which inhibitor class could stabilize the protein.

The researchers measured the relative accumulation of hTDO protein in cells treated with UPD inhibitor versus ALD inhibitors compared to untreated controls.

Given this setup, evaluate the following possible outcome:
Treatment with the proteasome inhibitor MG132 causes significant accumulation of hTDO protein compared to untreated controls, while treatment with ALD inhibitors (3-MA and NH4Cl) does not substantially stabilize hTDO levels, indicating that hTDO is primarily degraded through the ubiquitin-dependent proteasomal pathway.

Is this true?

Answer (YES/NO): NO